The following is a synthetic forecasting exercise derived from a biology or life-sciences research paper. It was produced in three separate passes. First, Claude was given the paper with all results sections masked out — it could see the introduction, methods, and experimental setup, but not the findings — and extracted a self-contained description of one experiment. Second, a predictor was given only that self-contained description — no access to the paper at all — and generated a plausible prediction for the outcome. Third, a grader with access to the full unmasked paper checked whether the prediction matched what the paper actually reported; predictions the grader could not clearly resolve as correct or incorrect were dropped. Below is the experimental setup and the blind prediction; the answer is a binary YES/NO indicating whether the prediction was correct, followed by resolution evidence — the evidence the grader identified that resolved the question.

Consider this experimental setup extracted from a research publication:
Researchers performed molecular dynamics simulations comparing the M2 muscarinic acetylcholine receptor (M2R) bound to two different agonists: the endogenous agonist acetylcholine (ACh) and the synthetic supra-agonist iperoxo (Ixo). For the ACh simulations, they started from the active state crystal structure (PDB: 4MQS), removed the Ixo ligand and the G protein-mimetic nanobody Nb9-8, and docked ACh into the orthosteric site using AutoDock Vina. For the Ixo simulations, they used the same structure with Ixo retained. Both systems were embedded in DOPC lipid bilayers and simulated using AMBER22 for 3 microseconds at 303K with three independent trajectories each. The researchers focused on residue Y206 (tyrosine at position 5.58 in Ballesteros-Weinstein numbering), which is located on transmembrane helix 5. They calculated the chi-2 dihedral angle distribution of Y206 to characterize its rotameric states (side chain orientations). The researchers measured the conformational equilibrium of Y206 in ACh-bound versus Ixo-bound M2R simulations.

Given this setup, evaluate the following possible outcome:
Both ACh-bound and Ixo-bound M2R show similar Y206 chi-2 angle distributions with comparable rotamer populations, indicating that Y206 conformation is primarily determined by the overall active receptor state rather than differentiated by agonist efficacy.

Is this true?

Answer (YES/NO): NO